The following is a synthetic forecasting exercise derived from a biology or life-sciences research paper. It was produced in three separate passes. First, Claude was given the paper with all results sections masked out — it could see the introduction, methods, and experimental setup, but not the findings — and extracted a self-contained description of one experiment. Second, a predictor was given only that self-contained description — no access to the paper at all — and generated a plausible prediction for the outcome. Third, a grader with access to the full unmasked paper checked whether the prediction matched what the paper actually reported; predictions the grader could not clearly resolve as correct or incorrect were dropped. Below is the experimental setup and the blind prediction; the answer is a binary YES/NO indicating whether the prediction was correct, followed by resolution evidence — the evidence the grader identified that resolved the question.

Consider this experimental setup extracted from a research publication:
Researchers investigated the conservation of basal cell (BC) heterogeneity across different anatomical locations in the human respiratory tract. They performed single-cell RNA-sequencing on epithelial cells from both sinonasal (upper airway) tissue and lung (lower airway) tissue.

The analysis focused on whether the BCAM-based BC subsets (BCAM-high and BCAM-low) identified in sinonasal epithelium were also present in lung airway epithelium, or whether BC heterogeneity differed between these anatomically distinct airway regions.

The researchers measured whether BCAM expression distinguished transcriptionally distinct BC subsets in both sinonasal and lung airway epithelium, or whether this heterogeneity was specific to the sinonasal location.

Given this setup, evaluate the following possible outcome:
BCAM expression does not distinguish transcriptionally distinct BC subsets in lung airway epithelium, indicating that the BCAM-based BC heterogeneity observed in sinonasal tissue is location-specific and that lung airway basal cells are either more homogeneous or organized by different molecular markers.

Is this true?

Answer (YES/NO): NO